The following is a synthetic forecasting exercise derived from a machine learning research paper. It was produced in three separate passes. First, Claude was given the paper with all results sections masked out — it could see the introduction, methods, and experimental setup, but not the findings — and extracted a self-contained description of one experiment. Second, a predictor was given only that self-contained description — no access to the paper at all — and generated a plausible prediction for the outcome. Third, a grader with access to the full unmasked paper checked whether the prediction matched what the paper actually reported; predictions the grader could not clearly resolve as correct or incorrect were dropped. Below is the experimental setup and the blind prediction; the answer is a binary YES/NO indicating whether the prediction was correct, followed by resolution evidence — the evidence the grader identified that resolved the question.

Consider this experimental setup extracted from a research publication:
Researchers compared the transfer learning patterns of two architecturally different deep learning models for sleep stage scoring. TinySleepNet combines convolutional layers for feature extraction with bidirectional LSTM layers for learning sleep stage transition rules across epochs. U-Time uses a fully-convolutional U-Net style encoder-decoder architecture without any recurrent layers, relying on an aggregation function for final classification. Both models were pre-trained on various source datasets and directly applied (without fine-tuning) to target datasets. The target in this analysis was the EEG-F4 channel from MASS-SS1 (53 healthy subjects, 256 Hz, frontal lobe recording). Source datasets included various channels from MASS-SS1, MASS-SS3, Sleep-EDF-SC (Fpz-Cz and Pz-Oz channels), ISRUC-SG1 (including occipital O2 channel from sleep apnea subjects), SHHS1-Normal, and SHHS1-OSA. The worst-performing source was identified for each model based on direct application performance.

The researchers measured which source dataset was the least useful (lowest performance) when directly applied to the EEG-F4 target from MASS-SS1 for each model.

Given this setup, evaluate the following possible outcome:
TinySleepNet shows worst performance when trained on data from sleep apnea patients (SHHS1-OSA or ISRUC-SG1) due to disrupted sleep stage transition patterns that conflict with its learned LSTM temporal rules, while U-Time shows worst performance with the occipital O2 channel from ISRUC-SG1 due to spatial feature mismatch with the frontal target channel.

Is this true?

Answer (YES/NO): NO